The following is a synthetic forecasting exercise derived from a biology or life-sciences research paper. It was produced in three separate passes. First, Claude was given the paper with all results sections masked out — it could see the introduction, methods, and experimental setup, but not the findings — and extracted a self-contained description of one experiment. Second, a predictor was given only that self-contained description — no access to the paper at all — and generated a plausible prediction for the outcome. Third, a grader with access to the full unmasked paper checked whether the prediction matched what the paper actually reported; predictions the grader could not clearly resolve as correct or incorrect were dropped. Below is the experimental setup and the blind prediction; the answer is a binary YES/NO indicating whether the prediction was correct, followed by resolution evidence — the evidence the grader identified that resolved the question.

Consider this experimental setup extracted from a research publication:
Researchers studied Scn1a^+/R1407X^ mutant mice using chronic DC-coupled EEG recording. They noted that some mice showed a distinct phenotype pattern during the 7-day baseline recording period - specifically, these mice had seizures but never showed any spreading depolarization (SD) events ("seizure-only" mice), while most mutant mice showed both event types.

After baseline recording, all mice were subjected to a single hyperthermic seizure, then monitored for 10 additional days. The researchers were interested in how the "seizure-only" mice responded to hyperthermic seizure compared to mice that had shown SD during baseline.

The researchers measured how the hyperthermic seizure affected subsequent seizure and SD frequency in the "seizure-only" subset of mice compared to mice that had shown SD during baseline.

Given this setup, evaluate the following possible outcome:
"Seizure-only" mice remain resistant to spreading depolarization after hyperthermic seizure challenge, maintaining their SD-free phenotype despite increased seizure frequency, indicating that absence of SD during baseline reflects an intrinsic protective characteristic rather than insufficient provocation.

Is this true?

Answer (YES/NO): NO